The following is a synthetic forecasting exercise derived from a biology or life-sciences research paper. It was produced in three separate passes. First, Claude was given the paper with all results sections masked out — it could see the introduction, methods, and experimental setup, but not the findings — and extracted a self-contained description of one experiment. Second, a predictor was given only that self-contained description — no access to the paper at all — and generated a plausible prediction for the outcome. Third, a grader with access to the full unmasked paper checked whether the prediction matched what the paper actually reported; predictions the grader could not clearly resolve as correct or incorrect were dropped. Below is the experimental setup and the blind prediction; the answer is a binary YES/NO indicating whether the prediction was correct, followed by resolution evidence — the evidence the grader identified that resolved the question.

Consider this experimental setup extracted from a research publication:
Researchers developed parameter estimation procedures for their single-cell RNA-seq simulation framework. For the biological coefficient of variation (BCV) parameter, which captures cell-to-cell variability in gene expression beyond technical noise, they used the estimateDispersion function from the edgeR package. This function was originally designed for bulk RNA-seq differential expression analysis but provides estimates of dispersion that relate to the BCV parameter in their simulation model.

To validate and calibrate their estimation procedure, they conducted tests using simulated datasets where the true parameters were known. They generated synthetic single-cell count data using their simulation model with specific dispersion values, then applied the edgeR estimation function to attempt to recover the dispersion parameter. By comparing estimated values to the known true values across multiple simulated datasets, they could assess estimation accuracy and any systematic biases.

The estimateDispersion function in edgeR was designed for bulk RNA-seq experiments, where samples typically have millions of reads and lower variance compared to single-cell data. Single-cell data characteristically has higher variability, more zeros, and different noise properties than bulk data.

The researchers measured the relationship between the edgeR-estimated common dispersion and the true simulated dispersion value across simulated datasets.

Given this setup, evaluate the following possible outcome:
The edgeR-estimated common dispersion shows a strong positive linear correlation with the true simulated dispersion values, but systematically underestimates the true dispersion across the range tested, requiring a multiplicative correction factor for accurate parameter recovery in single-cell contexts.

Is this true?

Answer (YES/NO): NO